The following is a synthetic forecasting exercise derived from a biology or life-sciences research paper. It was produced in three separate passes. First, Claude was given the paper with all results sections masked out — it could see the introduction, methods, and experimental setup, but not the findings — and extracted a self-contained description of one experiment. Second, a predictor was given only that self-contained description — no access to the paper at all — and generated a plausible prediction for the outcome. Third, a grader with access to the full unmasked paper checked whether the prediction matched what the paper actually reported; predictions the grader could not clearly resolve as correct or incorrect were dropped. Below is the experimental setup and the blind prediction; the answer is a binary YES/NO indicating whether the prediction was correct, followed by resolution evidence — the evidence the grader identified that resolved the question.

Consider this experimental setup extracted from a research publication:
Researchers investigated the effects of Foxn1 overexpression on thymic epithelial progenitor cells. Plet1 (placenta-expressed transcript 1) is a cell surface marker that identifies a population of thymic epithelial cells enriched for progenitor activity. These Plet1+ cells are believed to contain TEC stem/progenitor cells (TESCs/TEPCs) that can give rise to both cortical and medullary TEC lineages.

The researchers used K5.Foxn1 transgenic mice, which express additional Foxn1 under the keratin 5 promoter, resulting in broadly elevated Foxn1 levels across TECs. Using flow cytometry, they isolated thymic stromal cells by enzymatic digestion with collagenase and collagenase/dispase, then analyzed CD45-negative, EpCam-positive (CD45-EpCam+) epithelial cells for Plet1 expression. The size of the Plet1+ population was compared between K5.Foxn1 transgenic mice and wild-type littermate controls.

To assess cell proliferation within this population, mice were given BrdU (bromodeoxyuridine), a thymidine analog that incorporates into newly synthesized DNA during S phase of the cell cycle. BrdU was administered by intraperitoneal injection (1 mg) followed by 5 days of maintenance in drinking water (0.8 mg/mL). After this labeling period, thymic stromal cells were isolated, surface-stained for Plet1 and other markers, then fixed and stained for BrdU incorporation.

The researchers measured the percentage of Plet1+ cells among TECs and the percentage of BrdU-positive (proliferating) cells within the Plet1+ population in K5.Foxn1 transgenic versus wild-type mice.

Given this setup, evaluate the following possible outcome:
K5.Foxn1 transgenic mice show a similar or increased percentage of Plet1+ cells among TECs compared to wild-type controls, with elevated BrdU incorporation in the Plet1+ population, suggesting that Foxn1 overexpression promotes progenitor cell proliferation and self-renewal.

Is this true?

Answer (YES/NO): YES